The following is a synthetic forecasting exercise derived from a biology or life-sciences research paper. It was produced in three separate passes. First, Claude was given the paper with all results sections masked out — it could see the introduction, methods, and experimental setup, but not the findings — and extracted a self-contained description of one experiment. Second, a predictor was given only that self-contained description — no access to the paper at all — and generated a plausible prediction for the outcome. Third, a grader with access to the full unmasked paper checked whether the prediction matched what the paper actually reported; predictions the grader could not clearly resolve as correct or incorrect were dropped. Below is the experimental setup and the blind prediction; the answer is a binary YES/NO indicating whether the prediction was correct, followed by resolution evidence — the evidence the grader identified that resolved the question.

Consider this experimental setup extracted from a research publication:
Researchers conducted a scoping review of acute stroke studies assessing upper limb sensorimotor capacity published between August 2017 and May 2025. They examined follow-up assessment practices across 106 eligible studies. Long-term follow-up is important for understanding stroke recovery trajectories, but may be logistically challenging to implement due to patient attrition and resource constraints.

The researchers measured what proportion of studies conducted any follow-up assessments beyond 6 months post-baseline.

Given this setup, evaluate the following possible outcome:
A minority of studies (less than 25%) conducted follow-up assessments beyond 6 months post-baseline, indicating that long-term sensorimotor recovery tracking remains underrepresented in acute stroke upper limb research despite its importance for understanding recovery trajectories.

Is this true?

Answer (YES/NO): YES